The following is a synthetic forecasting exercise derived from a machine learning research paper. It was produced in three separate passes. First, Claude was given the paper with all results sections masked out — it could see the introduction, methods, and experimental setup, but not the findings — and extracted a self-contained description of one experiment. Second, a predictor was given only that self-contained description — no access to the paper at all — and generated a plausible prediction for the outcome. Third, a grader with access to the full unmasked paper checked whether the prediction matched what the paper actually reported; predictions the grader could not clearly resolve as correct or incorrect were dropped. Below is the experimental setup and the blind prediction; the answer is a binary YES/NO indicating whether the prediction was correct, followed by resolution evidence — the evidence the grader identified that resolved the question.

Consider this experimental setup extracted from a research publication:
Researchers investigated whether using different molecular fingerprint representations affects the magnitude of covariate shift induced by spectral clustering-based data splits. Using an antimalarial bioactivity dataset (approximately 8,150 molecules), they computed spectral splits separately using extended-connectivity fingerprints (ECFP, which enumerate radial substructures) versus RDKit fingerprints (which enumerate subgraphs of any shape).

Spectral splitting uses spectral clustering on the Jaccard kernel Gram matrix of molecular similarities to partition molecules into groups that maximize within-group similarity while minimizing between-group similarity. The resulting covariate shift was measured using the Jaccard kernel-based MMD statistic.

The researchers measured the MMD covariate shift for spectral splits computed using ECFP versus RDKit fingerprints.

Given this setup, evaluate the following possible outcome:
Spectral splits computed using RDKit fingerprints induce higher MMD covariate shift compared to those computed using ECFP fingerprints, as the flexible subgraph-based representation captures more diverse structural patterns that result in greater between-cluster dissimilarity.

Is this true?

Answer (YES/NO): YES